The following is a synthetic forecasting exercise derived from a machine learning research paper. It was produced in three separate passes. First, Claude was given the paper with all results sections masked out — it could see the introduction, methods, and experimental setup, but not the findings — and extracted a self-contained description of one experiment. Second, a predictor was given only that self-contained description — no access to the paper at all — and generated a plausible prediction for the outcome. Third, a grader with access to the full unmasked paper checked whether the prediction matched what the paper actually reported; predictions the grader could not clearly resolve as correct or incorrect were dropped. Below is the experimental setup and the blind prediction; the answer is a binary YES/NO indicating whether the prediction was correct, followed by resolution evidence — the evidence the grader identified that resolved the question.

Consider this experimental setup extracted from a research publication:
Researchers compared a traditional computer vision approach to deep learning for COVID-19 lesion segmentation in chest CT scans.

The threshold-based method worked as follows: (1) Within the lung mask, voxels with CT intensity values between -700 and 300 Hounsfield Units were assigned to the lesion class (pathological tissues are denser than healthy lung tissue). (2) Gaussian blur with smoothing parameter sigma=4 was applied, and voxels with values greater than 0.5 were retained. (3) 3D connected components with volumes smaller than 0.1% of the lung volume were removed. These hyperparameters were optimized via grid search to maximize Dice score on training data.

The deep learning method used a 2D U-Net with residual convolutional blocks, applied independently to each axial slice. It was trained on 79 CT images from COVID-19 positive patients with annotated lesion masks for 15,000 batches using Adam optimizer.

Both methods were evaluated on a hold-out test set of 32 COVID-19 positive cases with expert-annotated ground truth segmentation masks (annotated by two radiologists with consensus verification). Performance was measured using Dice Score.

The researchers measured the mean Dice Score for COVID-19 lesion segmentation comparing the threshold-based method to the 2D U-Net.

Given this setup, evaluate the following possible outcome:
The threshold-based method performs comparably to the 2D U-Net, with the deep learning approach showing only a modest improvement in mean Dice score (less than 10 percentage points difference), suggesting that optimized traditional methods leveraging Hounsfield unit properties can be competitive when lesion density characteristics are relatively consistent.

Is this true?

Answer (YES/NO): NO